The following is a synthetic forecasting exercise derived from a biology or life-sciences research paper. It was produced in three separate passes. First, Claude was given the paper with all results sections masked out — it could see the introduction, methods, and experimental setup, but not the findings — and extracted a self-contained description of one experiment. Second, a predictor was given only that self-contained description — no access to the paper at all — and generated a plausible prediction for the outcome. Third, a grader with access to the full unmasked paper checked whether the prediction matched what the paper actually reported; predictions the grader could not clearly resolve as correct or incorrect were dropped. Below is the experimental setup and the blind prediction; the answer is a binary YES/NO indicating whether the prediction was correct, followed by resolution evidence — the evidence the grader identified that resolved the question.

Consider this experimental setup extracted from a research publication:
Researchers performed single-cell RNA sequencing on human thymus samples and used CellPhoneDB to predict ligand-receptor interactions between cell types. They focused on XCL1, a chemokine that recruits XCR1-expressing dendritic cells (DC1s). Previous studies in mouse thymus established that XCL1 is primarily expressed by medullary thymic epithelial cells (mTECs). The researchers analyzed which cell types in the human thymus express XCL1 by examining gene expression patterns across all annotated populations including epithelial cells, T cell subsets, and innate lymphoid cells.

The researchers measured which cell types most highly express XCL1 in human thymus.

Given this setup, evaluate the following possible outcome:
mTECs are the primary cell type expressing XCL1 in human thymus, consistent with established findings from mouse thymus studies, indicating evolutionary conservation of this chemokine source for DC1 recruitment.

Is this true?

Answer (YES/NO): NO